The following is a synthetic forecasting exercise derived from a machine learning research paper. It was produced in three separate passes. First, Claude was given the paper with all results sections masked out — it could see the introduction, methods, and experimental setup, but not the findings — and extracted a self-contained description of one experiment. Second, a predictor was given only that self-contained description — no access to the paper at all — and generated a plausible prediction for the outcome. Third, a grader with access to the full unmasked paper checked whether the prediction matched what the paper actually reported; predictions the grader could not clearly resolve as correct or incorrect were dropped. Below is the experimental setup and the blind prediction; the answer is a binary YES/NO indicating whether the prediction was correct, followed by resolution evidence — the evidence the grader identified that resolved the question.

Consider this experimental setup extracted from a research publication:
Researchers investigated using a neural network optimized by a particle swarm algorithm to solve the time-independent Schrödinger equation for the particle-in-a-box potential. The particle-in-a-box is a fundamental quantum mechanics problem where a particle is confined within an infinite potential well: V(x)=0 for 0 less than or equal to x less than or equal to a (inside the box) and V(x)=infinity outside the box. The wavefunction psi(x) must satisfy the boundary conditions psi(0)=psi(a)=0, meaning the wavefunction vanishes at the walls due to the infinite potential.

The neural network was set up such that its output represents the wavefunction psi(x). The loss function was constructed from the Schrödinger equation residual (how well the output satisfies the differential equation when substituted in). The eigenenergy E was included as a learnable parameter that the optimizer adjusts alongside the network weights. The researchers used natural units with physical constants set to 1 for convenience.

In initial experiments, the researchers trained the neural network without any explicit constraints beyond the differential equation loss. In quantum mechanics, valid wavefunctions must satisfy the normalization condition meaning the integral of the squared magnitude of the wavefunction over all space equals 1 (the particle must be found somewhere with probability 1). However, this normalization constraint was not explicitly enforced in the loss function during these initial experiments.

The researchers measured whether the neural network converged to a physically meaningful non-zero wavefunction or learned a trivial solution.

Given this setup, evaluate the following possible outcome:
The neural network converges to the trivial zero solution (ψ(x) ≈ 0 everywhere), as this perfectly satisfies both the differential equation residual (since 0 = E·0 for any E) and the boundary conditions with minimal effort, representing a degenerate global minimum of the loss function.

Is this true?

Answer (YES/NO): YES